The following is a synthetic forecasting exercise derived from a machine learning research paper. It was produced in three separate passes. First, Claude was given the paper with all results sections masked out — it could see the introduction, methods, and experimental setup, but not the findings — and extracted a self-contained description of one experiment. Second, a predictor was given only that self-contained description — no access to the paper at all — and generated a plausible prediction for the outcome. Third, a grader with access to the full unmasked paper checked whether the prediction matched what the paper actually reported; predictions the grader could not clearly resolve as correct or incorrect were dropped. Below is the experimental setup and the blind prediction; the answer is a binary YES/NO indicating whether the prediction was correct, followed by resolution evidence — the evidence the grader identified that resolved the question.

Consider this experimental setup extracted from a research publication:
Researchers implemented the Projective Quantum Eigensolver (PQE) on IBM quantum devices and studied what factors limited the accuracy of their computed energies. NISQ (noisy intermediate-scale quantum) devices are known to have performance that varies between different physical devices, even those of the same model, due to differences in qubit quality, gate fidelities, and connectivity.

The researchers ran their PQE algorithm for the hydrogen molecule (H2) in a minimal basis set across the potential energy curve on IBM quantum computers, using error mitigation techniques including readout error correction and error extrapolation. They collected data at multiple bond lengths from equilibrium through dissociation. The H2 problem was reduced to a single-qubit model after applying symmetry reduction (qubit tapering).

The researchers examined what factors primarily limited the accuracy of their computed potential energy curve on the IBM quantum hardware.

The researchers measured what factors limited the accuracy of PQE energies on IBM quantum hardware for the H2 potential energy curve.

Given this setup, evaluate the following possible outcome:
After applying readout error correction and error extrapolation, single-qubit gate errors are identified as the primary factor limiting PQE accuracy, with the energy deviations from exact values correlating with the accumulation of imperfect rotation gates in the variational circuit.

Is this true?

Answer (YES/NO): NO